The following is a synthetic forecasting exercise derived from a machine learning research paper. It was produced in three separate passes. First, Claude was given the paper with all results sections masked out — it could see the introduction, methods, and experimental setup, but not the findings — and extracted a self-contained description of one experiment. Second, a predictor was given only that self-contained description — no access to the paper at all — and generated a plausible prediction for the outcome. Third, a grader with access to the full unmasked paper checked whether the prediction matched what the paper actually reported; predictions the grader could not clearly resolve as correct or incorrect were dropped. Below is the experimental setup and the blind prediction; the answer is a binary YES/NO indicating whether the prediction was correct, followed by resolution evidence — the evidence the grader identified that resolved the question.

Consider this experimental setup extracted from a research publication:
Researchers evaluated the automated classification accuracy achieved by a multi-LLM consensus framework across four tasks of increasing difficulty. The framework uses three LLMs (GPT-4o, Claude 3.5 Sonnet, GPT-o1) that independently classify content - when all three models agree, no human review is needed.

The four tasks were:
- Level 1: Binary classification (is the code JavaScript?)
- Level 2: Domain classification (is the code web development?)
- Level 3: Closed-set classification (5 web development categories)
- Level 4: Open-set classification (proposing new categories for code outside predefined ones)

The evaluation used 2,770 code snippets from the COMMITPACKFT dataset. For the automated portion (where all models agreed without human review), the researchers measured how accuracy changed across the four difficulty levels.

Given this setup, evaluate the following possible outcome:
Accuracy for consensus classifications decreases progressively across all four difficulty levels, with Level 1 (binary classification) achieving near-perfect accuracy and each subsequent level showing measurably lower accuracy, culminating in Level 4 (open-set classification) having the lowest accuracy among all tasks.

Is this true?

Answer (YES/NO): YES